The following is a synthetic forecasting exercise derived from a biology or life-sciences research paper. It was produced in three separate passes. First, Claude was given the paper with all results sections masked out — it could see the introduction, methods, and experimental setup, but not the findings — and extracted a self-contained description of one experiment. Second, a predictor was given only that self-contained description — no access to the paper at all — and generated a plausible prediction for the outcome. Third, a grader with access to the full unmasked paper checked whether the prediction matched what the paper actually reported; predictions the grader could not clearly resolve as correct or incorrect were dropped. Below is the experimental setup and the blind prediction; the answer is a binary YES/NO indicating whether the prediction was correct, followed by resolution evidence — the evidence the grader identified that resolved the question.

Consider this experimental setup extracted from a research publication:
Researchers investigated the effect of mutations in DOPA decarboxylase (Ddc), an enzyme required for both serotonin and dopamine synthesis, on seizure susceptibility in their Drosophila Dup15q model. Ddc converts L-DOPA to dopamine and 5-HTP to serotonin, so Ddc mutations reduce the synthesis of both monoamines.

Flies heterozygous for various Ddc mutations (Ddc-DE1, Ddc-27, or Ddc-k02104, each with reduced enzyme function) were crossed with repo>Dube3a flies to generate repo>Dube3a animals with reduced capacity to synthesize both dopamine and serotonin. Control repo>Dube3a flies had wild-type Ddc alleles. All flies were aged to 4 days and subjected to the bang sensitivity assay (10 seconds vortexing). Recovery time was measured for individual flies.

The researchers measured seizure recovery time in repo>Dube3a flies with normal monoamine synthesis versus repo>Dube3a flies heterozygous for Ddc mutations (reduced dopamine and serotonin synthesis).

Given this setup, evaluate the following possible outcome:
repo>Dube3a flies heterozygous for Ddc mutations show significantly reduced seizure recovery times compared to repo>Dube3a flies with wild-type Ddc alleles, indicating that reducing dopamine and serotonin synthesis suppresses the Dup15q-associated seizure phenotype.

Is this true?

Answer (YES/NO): NO